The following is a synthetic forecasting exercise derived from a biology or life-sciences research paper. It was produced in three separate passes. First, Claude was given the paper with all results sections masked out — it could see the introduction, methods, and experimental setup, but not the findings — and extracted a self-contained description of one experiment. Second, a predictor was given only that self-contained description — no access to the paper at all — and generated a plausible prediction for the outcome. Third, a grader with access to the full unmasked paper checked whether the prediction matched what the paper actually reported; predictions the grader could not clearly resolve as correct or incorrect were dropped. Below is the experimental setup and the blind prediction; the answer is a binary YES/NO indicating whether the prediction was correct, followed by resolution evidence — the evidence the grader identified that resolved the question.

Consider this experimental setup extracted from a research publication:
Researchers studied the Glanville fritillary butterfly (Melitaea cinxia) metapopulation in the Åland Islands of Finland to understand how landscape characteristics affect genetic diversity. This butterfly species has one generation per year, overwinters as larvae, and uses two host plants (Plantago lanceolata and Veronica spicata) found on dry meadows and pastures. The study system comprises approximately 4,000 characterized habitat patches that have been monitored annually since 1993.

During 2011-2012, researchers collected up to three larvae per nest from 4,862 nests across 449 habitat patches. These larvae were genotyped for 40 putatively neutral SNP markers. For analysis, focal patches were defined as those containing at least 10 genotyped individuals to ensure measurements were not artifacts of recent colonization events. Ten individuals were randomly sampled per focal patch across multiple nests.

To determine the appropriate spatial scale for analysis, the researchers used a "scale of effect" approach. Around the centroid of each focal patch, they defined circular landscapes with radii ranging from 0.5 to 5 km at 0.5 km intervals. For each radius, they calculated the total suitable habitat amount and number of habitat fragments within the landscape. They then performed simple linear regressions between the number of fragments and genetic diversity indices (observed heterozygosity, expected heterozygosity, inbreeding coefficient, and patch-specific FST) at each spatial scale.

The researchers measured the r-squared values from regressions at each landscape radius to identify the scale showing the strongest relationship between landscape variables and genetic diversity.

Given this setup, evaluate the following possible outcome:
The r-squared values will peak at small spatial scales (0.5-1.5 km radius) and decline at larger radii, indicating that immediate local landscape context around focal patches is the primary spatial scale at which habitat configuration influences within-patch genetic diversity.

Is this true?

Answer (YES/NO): NO